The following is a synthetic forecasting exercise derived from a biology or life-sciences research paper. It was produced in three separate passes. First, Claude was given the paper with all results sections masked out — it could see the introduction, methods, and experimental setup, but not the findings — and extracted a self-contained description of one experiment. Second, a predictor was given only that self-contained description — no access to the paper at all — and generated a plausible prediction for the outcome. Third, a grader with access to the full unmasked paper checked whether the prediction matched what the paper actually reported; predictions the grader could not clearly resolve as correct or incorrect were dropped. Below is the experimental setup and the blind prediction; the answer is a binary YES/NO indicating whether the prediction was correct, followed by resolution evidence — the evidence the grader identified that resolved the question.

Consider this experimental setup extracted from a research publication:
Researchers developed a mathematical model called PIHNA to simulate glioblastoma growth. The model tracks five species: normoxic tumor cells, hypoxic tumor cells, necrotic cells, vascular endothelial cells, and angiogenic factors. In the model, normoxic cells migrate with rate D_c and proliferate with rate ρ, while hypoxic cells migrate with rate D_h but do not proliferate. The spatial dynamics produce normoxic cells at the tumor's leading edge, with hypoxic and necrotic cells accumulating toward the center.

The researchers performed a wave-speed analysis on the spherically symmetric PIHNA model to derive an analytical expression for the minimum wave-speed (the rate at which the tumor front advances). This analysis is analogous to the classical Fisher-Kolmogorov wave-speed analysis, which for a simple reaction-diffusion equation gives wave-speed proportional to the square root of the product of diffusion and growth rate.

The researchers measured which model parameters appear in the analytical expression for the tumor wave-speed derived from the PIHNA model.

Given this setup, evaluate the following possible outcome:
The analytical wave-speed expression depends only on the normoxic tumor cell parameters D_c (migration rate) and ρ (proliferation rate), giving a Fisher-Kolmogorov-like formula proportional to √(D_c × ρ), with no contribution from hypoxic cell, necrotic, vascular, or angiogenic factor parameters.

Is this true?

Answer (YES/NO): NO